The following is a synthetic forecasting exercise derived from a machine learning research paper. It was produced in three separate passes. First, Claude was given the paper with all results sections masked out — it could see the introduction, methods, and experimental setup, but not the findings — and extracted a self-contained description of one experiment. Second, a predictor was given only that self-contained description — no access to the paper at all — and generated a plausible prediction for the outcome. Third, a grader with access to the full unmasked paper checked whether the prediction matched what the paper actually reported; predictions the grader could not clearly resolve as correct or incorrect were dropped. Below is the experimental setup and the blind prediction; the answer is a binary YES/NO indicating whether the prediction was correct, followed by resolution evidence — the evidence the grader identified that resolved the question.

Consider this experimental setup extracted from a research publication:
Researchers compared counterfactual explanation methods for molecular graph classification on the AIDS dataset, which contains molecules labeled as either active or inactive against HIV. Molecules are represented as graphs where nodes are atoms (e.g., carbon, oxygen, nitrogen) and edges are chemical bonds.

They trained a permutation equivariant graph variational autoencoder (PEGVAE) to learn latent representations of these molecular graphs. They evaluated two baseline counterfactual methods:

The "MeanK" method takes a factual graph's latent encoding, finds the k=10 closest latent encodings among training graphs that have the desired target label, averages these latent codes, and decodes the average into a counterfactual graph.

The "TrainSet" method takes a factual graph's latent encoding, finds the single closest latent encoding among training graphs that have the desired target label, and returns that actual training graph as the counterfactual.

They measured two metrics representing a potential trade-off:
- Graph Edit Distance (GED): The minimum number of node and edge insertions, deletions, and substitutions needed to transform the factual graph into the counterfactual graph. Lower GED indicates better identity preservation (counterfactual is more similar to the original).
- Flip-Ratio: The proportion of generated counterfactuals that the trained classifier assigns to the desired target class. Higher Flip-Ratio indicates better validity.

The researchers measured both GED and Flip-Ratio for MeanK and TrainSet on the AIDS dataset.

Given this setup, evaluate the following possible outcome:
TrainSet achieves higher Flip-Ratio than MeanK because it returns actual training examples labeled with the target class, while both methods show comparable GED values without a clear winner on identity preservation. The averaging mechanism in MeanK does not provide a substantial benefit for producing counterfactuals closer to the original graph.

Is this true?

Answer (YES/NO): NO